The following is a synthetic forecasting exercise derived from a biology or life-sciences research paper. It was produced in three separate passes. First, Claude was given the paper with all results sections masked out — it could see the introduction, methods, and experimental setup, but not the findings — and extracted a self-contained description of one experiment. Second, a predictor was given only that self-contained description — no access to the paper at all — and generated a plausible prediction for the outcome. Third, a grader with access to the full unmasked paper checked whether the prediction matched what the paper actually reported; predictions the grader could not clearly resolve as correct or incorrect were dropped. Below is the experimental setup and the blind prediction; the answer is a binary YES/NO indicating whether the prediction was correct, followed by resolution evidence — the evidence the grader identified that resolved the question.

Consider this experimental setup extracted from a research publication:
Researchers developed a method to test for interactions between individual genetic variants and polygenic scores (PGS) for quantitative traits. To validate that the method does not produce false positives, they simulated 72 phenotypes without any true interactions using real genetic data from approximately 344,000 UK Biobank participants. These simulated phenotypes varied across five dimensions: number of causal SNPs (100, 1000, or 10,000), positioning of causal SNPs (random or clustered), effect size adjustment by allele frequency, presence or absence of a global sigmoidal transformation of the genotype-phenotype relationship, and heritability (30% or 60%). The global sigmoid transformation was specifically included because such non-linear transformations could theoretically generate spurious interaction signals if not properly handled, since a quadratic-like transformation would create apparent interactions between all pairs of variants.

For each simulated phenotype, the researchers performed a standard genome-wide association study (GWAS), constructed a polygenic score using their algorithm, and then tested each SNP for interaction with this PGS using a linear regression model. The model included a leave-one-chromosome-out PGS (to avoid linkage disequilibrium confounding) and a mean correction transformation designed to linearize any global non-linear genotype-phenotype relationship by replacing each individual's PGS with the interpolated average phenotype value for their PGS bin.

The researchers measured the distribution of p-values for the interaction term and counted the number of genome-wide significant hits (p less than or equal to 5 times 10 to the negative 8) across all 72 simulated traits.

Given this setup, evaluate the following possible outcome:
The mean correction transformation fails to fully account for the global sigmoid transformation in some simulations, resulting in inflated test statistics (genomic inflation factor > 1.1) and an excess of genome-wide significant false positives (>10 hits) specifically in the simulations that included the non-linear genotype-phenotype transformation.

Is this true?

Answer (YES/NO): NO